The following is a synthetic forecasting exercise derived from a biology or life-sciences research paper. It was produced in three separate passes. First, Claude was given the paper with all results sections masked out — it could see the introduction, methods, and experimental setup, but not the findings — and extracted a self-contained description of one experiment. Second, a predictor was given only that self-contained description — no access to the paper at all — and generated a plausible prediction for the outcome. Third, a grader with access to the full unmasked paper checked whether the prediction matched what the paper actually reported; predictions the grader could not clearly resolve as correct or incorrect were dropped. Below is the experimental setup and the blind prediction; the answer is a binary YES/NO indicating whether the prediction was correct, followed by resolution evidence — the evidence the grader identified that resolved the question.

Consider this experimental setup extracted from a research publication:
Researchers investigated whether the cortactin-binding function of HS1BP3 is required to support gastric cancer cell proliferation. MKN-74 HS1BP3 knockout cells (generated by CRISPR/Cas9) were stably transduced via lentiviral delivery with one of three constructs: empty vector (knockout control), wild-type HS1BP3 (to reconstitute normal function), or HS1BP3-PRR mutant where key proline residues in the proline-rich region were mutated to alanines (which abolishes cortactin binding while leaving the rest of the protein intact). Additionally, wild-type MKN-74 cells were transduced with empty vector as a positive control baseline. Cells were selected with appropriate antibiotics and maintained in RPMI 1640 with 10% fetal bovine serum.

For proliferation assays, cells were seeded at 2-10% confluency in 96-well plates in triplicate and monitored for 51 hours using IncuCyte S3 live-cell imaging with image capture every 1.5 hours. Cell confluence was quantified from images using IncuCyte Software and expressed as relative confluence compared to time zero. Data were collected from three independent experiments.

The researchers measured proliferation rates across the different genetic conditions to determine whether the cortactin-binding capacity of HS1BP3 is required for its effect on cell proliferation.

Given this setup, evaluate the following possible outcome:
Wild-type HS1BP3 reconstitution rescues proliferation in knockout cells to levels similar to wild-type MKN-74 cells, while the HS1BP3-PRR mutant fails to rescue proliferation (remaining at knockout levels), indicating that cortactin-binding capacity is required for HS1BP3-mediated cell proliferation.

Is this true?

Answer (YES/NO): YES